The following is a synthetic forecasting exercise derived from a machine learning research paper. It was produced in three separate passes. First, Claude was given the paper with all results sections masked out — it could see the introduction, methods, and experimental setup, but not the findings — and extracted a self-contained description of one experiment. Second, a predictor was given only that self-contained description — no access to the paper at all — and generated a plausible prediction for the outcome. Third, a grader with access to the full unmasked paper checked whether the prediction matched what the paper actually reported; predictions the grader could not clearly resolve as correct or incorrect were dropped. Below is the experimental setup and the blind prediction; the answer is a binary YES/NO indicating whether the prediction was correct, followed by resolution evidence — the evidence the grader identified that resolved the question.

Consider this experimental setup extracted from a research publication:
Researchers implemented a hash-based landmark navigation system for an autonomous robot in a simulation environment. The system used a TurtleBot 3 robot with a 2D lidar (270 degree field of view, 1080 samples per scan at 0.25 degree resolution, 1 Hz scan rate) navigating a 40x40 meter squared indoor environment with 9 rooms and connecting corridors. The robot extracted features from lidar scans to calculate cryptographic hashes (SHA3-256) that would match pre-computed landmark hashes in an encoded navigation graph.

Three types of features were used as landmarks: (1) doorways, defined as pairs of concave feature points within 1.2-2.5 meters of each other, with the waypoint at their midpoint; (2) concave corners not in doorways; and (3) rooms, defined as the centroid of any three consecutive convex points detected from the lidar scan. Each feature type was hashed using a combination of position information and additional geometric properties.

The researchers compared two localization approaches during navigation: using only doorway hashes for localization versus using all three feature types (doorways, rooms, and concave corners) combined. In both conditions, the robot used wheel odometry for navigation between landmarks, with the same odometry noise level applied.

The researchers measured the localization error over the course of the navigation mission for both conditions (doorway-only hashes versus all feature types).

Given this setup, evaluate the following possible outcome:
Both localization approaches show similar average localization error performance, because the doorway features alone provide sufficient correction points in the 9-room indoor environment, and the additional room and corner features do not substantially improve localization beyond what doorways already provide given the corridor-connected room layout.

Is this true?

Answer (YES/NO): YES